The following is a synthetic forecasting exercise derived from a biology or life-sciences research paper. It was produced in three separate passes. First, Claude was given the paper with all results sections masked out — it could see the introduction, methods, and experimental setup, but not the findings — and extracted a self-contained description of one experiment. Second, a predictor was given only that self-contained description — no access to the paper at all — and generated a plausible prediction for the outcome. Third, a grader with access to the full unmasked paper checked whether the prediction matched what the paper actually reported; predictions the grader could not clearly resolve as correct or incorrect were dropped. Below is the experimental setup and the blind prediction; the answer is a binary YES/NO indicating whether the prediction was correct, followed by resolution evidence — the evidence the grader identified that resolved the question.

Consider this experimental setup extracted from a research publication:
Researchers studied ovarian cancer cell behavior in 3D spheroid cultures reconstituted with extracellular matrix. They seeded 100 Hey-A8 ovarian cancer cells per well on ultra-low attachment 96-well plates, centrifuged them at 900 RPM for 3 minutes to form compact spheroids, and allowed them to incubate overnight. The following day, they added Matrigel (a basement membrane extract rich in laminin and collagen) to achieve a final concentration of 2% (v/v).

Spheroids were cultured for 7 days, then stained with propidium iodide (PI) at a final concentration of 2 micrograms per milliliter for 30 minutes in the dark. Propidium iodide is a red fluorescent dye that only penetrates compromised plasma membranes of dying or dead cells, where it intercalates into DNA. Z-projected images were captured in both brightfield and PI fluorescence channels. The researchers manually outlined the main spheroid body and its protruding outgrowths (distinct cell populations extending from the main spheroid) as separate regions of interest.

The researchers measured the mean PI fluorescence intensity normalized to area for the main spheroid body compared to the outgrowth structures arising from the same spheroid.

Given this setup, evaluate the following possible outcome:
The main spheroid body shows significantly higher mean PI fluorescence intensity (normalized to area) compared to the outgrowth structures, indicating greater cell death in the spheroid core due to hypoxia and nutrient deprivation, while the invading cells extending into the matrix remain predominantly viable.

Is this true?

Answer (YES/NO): YES